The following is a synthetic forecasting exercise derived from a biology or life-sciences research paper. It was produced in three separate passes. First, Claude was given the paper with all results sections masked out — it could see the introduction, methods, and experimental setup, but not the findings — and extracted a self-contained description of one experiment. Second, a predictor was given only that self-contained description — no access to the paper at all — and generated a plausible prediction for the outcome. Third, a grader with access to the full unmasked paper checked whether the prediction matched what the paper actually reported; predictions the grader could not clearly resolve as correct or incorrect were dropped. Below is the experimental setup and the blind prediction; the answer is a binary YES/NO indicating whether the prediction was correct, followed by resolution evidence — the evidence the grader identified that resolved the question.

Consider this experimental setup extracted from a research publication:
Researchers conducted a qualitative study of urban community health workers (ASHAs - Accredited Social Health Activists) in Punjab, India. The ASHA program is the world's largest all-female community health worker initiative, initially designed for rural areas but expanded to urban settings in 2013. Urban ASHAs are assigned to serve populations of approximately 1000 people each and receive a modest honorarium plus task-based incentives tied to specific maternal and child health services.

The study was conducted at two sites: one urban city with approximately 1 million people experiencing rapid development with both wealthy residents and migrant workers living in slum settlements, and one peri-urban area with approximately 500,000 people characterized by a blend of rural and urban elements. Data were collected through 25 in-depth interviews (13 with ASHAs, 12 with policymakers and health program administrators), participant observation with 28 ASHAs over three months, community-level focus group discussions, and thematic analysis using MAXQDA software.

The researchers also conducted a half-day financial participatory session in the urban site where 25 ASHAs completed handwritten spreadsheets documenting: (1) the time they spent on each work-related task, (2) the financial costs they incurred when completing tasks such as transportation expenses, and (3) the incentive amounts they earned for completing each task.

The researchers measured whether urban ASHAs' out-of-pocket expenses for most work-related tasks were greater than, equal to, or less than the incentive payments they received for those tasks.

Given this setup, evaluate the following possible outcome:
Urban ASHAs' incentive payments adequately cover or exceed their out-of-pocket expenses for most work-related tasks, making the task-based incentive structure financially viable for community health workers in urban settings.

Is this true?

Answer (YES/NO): NO